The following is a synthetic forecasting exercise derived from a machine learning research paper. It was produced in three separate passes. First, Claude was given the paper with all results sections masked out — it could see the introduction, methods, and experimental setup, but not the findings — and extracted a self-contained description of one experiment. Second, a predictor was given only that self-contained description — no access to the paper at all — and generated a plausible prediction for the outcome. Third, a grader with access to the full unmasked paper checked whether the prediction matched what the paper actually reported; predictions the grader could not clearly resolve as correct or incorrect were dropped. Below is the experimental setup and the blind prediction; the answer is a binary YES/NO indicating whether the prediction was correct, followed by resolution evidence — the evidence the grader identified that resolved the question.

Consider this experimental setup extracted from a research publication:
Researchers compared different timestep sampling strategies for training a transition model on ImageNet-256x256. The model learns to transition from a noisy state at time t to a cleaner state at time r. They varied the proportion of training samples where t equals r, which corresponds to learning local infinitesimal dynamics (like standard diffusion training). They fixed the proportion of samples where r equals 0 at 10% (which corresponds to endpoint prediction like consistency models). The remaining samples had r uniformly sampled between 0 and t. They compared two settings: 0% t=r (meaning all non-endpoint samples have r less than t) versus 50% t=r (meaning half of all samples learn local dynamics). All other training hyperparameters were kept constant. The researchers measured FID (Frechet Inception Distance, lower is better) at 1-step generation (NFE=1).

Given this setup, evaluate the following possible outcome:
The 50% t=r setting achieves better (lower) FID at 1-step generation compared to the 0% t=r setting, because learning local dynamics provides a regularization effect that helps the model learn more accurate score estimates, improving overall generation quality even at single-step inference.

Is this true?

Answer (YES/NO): YES